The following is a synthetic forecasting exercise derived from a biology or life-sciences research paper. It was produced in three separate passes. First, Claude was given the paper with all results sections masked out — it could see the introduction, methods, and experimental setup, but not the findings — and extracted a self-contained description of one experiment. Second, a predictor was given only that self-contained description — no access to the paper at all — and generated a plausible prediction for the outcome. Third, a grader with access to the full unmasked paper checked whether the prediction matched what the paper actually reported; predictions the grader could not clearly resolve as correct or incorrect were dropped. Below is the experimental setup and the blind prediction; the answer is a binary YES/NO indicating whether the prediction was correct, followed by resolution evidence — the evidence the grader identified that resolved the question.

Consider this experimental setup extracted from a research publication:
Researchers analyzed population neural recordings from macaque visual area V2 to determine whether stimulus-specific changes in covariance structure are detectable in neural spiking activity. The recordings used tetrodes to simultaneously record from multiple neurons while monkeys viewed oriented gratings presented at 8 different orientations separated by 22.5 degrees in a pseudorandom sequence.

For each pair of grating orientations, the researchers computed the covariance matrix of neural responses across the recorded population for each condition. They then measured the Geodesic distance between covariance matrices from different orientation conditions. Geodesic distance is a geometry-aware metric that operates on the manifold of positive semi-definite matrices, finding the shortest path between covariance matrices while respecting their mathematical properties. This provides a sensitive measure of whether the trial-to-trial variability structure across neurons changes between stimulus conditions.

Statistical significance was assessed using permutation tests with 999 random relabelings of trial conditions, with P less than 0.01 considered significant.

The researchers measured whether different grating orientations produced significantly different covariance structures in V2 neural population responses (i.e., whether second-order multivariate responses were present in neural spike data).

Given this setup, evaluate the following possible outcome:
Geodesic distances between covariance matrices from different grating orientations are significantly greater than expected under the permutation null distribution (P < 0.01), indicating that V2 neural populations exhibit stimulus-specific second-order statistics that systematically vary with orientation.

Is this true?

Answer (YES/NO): YES